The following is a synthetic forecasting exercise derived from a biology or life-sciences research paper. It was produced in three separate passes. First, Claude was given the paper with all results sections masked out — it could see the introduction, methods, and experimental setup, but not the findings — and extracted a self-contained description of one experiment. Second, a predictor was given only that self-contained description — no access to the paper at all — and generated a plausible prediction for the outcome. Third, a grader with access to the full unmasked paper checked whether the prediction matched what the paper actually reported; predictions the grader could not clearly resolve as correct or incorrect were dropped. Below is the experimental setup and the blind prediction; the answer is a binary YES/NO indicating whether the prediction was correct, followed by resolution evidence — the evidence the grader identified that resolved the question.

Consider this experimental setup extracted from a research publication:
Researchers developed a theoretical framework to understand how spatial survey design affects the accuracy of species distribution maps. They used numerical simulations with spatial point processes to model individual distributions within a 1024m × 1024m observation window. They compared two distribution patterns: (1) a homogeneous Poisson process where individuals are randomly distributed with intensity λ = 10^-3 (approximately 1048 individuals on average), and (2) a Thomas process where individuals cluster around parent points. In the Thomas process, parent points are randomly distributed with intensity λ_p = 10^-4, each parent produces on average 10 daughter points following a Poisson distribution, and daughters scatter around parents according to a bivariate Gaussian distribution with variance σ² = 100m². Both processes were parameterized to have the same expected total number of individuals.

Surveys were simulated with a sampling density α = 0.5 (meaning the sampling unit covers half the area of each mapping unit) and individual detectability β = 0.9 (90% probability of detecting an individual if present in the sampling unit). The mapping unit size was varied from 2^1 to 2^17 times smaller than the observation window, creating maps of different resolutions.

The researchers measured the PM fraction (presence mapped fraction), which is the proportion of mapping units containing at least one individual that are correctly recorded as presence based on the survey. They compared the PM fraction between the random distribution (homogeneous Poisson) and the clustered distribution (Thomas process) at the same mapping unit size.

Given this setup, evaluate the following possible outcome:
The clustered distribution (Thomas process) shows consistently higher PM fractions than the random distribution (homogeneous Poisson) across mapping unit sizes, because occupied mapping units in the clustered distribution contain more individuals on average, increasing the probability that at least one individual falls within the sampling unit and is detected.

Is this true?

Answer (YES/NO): NO